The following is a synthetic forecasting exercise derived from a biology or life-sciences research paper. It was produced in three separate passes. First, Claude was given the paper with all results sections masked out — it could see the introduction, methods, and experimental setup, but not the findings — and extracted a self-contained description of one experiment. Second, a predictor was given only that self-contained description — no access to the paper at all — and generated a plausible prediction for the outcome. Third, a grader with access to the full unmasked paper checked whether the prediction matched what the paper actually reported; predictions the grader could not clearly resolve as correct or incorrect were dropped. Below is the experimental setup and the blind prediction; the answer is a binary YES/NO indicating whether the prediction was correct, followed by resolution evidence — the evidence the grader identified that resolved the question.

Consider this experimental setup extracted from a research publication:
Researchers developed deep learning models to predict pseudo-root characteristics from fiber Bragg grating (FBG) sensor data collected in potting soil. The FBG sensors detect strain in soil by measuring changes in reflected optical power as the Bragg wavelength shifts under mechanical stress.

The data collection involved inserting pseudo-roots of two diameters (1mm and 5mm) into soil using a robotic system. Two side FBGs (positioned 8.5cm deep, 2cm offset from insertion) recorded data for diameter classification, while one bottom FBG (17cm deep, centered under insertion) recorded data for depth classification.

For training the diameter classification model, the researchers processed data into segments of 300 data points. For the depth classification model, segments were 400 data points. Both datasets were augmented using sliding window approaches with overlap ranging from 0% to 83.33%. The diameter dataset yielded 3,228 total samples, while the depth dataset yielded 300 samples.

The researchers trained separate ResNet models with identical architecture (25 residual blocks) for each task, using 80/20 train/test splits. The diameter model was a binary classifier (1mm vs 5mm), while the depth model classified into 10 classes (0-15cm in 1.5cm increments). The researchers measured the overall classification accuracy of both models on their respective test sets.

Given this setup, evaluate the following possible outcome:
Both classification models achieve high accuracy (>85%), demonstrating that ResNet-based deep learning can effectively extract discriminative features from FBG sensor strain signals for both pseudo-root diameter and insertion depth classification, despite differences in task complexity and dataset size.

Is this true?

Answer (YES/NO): YES